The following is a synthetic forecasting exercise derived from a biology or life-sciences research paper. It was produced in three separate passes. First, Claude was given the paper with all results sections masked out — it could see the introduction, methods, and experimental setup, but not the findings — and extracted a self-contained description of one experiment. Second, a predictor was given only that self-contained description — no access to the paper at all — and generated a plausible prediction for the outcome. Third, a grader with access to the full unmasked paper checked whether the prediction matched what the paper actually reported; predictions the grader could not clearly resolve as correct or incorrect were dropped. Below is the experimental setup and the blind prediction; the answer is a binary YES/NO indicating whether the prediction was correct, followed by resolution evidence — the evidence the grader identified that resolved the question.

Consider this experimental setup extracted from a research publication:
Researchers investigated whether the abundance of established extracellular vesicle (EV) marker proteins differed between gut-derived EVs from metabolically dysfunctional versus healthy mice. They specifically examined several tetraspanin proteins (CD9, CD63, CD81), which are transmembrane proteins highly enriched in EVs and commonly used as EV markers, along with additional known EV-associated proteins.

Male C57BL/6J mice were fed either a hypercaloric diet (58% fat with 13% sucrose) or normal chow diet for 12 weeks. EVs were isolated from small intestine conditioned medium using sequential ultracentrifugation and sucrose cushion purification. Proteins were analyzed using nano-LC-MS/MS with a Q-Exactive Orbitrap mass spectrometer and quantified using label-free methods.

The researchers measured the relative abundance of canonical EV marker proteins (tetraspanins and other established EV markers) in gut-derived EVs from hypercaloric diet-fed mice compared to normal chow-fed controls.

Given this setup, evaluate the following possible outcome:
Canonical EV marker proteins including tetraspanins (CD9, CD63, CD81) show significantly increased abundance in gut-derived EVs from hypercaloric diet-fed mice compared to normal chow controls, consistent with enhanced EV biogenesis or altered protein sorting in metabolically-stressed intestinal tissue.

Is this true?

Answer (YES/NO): NO